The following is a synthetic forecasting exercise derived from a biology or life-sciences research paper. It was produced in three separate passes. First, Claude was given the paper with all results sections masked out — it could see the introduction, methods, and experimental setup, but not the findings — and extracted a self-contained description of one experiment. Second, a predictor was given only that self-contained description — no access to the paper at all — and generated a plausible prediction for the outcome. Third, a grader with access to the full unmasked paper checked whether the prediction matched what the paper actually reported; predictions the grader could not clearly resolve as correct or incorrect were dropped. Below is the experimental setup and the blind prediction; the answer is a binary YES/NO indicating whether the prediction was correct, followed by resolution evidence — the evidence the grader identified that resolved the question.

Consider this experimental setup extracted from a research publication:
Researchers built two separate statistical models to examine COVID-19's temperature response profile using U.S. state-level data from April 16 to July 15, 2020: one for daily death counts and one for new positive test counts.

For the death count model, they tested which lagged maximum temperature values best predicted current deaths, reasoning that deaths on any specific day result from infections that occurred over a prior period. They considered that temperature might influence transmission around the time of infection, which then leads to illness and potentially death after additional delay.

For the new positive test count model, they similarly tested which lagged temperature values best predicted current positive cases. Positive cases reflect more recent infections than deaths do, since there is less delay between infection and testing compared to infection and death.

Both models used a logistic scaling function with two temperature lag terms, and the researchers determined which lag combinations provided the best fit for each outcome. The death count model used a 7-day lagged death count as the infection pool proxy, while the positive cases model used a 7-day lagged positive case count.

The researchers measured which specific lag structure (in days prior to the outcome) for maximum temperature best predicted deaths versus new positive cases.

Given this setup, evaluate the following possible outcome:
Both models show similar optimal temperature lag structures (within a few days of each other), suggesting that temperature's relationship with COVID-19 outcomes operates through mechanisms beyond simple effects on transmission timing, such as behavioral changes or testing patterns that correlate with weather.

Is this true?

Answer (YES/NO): NO